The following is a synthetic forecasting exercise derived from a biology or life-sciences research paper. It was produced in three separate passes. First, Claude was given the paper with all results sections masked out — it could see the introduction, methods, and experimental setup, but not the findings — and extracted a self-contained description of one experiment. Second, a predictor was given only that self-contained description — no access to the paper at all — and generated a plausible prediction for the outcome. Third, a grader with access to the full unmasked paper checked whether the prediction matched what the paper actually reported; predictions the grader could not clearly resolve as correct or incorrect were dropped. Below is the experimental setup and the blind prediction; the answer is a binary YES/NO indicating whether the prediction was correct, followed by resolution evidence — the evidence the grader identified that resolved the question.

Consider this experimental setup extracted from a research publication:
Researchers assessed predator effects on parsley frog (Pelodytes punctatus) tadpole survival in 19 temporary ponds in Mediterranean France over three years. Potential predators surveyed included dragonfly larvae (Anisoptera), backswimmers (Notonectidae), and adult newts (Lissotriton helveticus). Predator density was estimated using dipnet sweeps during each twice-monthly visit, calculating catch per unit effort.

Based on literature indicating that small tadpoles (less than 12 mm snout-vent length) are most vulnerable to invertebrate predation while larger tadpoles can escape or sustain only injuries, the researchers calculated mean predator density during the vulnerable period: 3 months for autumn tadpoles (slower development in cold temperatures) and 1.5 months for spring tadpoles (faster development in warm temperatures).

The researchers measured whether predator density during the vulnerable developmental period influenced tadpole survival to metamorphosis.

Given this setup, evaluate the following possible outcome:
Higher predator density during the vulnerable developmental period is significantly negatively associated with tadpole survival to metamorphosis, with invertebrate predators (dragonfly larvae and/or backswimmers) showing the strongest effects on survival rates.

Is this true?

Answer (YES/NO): NO